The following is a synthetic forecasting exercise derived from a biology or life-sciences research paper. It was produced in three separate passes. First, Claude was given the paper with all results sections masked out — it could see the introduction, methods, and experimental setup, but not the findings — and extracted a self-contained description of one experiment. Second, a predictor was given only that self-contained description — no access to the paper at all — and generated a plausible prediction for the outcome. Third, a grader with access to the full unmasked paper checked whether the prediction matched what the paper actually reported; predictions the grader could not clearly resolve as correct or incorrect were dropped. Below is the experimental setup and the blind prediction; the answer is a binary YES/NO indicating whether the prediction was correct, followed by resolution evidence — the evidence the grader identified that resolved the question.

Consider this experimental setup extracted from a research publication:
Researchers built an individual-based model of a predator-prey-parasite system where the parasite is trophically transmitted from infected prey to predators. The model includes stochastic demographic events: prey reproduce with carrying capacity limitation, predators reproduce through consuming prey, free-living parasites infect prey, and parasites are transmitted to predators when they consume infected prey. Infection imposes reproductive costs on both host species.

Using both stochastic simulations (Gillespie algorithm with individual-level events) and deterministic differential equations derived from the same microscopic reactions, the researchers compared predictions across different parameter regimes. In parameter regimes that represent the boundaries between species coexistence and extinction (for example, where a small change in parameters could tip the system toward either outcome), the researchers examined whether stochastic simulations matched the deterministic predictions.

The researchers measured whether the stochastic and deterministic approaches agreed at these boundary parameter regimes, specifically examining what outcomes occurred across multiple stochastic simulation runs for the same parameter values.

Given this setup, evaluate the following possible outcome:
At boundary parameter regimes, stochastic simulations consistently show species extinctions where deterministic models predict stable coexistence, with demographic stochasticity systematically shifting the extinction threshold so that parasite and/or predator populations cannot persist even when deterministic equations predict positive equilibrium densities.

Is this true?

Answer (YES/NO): NO